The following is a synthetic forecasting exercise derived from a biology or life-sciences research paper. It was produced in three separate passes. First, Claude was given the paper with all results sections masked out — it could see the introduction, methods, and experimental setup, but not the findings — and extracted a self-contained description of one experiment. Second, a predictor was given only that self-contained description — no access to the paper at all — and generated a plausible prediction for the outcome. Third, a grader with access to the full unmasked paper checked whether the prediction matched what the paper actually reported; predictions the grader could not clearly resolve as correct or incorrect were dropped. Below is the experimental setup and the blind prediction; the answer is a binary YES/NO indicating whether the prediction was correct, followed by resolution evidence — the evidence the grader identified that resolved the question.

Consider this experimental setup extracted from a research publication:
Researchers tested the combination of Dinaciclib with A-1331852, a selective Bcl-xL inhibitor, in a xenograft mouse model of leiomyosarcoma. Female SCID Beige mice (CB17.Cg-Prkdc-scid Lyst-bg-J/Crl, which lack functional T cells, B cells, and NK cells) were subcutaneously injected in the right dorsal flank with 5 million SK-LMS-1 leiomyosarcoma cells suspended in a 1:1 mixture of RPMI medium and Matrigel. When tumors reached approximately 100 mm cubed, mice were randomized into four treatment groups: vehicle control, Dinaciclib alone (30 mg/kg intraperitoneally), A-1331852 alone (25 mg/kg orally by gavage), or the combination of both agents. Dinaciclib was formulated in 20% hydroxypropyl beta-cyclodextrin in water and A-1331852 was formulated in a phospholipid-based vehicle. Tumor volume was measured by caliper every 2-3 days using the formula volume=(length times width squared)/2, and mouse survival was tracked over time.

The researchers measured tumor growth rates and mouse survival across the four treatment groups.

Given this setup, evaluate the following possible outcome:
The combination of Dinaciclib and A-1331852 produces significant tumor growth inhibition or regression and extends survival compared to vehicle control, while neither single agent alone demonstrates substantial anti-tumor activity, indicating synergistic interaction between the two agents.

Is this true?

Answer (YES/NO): NO